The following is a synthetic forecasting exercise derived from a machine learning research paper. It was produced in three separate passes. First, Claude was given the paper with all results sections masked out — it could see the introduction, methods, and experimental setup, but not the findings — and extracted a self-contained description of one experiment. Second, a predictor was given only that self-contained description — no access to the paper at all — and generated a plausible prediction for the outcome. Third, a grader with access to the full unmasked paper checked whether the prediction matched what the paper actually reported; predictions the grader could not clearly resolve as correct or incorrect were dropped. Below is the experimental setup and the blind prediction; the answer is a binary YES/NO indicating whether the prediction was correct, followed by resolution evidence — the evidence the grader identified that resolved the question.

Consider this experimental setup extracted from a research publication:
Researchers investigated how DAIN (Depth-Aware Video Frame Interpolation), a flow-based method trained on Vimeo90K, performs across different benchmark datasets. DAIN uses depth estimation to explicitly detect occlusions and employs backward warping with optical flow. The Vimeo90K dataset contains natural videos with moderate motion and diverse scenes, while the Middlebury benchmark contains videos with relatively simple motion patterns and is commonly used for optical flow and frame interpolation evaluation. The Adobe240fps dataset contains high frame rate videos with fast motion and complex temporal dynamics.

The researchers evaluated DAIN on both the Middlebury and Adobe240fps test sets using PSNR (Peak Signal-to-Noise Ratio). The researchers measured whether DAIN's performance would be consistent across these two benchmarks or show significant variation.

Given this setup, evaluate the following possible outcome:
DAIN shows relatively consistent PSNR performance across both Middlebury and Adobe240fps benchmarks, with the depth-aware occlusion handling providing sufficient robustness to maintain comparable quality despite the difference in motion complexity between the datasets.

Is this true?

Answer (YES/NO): NO